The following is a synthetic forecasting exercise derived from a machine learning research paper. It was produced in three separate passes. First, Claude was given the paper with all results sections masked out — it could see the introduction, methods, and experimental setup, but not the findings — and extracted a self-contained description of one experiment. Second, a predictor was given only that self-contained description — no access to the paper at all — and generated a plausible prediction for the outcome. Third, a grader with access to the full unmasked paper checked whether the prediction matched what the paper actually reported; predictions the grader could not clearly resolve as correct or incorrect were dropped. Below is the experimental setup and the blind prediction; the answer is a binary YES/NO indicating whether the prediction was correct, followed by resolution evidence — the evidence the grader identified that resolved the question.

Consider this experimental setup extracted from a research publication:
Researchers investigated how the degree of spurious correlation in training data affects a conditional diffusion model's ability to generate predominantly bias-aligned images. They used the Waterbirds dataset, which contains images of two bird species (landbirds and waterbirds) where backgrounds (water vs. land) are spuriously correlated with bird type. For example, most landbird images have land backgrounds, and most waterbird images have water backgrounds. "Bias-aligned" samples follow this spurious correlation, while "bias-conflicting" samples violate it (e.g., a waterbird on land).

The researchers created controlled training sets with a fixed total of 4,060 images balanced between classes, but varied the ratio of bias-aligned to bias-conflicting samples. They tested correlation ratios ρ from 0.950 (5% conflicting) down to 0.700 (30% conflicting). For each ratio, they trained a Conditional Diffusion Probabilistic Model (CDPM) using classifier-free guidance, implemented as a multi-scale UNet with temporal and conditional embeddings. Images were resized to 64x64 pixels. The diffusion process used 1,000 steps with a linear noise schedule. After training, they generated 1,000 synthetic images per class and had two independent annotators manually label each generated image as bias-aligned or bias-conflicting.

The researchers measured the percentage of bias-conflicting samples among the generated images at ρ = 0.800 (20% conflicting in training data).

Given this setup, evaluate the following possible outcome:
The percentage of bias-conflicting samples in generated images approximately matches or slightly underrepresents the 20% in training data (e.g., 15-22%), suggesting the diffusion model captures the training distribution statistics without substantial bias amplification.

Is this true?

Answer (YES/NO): NO